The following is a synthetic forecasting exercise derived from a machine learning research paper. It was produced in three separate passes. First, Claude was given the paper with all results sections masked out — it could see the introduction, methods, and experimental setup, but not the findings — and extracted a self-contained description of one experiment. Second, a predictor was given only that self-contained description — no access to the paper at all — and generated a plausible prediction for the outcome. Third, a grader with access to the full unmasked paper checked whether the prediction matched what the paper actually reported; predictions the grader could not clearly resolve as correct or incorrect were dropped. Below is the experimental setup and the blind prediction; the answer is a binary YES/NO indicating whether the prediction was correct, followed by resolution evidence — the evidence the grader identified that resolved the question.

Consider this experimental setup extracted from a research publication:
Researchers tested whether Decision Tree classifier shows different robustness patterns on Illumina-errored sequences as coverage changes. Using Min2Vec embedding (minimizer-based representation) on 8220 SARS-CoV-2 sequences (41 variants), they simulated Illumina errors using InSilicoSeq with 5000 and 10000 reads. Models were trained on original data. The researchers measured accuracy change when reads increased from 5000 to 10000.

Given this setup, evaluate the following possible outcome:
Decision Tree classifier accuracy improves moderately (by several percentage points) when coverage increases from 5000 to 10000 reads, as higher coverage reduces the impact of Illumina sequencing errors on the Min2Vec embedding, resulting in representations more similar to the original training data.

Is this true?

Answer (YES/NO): YES